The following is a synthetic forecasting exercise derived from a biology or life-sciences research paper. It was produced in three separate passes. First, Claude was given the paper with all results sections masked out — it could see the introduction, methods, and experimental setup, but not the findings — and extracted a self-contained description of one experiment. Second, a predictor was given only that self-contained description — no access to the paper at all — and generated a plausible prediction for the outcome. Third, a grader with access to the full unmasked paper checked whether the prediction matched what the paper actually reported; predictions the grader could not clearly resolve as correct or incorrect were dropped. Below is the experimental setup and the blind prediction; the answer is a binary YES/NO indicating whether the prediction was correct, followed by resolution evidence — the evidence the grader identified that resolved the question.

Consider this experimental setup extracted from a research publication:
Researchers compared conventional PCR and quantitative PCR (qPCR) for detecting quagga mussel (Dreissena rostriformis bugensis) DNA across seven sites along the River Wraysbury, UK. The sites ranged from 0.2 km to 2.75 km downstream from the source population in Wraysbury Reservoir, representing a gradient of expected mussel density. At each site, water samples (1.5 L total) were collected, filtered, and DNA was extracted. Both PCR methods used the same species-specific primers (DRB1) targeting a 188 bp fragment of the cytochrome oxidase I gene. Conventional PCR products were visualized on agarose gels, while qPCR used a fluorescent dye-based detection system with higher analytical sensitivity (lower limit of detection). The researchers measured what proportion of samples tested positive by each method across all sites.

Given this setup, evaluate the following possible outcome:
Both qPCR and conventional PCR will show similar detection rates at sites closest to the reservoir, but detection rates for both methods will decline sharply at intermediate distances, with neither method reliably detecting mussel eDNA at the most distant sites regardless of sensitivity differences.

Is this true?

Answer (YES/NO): NO